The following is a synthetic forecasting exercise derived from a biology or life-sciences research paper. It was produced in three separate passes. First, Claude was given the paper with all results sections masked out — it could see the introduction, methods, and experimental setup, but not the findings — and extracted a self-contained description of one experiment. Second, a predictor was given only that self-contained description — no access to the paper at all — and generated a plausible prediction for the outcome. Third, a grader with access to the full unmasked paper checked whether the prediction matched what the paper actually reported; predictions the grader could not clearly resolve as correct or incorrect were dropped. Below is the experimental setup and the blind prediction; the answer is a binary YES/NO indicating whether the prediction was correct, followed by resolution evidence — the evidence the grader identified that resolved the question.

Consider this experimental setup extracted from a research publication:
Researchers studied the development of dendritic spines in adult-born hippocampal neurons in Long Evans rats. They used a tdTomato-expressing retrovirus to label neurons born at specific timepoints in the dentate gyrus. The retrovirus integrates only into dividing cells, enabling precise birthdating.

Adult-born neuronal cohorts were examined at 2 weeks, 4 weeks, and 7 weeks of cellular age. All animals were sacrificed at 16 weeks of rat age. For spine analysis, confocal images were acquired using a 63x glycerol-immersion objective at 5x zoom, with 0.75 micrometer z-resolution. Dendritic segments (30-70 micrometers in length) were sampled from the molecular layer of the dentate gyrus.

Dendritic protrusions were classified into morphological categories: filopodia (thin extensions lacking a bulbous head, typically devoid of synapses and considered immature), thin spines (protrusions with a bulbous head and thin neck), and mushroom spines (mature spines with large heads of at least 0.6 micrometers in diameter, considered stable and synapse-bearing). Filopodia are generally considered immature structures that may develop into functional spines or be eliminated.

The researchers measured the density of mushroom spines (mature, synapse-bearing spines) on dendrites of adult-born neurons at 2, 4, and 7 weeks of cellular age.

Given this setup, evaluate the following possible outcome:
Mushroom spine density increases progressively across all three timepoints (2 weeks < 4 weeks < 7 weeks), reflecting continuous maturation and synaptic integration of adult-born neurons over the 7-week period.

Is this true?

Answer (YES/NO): YES